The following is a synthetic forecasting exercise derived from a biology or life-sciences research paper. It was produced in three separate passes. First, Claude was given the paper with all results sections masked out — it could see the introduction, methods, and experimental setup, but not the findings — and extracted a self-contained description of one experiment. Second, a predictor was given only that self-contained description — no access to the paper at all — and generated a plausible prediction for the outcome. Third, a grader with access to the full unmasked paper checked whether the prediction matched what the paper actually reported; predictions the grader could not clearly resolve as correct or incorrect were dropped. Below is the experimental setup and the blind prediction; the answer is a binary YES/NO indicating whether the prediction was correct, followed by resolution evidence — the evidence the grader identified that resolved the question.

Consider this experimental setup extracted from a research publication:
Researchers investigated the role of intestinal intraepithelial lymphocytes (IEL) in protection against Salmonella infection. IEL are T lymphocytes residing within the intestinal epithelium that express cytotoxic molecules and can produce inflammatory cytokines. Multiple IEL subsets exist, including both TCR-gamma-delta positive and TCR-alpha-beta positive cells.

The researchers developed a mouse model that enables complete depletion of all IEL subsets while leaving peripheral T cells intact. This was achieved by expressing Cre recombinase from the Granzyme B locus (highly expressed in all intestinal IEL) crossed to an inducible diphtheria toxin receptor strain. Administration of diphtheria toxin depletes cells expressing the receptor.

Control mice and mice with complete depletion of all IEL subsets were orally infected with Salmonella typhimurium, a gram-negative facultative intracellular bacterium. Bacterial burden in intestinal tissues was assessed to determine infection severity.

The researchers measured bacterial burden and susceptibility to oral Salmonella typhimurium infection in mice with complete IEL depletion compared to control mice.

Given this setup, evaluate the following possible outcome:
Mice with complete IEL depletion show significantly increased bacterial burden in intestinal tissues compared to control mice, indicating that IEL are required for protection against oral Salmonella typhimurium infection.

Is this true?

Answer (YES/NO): YES